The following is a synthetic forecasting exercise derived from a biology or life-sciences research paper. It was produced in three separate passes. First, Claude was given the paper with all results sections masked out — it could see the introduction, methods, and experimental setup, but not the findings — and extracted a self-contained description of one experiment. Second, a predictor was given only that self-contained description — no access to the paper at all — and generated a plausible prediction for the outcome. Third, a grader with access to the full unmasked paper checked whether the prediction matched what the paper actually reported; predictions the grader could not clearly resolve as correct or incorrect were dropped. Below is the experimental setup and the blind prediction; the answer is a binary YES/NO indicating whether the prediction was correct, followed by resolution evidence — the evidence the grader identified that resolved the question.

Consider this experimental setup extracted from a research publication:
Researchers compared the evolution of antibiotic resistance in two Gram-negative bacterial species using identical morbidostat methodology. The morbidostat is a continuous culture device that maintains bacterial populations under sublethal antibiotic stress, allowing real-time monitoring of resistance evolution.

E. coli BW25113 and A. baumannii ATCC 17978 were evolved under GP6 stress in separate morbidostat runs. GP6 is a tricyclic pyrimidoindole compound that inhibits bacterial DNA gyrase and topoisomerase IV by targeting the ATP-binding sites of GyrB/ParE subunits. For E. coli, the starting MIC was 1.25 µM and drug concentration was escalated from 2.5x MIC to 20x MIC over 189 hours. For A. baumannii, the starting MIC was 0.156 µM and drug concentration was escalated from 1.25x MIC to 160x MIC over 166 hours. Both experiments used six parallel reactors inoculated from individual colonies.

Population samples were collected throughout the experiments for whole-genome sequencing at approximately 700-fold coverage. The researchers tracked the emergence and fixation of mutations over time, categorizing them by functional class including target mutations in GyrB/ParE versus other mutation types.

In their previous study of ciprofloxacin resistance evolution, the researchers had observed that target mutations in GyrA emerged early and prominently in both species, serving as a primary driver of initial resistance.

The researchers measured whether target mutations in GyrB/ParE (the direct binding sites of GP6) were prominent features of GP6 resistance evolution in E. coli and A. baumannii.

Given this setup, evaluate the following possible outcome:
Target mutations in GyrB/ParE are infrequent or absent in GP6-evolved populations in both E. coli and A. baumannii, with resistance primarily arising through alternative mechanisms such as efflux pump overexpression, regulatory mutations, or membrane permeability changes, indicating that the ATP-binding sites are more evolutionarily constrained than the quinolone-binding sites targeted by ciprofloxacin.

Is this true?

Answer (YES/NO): YES